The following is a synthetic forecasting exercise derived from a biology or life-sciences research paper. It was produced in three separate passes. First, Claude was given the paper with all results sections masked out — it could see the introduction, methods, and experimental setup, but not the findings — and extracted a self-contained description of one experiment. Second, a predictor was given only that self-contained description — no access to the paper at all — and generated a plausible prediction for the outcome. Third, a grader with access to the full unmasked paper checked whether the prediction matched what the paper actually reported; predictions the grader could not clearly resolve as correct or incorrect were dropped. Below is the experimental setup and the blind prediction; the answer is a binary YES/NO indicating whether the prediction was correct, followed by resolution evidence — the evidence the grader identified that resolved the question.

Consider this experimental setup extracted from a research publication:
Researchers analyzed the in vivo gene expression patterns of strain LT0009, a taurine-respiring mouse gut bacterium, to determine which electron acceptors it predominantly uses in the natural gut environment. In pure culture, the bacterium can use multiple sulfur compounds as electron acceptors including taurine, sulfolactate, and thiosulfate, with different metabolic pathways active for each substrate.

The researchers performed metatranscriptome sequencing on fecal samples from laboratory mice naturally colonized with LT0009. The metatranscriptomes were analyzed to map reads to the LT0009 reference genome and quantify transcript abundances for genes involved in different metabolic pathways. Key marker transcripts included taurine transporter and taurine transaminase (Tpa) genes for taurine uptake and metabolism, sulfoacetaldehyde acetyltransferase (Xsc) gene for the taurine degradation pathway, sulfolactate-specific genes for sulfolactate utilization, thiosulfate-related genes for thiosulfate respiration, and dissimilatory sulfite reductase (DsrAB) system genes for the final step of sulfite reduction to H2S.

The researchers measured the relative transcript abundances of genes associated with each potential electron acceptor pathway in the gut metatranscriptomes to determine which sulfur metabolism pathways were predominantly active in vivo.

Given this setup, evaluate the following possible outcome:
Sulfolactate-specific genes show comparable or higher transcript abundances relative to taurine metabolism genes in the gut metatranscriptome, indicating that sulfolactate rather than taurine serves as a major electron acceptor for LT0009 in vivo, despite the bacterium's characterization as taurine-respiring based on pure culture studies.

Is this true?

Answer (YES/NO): NO